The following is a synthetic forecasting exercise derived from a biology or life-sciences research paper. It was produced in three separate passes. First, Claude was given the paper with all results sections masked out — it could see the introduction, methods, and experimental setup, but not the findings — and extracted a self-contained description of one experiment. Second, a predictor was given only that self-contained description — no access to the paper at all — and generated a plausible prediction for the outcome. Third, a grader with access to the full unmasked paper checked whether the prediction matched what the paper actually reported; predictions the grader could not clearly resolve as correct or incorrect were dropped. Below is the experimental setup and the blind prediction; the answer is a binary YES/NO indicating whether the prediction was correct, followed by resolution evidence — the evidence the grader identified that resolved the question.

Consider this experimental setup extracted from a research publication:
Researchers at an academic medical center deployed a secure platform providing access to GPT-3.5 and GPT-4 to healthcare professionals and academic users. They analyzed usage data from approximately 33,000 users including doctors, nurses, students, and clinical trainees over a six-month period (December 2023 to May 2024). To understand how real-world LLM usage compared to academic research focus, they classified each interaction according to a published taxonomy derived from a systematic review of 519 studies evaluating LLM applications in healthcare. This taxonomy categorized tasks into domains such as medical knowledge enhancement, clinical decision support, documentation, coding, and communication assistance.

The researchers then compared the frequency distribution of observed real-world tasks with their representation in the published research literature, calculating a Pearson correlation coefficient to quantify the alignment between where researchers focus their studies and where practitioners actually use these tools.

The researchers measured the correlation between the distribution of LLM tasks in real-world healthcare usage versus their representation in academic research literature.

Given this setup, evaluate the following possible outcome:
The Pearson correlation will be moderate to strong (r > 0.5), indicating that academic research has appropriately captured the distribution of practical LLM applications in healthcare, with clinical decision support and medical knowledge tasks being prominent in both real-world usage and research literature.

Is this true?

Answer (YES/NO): NO